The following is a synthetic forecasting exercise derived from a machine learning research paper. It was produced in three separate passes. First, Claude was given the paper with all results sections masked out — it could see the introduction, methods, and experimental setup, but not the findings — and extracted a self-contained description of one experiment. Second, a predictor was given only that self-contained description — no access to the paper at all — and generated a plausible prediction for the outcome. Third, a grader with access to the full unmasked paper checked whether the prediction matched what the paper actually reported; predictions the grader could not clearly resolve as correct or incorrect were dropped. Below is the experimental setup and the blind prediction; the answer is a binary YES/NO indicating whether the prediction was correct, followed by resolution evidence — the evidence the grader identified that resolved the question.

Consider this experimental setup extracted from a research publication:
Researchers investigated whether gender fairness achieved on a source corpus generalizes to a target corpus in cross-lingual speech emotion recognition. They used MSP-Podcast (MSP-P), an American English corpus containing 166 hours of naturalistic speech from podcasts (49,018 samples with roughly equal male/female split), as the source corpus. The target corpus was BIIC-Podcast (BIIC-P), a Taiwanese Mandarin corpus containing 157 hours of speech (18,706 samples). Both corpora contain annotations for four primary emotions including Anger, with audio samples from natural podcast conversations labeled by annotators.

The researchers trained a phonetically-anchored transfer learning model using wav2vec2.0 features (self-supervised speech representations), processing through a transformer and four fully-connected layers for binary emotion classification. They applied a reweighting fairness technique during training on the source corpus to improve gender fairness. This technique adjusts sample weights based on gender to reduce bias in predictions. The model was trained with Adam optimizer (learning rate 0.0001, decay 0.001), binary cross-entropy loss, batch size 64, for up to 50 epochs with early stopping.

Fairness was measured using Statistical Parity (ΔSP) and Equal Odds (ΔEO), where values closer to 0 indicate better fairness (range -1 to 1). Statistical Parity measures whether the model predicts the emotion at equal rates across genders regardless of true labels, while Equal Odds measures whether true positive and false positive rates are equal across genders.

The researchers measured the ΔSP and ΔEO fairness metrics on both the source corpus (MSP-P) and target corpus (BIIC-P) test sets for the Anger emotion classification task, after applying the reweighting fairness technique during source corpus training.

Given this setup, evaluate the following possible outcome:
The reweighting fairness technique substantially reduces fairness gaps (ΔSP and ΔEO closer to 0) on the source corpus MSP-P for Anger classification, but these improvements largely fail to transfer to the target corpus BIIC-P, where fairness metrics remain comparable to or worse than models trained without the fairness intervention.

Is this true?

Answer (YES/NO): NO